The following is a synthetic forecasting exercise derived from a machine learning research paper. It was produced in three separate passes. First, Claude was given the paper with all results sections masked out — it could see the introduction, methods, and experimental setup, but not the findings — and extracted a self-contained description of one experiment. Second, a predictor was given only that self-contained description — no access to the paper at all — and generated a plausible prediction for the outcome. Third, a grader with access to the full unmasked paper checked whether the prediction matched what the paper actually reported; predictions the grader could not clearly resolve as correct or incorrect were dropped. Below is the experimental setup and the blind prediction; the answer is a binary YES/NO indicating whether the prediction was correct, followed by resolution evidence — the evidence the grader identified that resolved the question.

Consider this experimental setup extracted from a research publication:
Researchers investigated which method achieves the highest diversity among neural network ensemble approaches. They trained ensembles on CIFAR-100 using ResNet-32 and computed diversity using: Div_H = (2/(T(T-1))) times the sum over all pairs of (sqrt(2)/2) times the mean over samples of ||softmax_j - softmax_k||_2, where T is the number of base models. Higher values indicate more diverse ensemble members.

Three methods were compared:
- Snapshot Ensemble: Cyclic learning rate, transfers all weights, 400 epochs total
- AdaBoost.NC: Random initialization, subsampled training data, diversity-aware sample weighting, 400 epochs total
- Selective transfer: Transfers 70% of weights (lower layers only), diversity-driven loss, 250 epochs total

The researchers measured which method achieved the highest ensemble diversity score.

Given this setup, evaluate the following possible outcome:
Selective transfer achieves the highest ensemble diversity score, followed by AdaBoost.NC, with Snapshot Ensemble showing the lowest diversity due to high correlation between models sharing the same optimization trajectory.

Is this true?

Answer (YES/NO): NO